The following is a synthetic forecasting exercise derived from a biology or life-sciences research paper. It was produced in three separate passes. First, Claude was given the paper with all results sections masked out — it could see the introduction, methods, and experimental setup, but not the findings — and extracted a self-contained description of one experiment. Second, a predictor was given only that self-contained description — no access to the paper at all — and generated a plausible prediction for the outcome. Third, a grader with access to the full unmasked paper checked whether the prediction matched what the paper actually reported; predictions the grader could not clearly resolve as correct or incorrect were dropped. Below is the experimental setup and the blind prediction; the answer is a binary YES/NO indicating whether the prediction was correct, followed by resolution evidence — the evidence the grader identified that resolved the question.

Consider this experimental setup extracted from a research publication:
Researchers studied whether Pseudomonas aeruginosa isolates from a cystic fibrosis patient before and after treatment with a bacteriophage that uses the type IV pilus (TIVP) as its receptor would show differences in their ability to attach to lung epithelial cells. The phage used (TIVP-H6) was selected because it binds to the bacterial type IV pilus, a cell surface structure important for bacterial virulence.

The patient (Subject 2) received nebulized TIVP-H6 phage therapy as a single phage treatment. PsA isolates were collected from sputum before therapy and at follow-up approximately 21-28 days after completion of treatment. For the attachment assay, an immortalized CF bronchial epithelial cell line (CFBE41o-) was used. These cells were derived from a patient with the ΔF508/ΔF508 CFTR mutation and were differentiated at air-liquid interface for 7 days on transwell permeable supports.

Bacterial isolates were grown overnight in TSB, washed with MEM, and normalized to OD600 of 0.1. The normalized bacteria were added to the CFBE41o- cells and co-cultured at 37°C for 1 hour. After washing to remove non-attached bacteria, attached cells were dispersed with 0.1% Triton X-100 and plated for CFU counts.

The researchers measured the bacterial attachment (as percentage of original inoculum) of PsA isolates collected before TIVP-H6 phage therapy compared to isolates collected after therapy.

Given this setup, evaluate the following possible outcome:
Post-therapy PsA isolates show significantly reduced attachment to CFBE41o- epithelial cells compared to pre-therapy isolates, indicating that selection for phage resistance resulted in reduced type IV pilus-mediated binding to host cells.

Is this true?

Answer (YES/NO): YES